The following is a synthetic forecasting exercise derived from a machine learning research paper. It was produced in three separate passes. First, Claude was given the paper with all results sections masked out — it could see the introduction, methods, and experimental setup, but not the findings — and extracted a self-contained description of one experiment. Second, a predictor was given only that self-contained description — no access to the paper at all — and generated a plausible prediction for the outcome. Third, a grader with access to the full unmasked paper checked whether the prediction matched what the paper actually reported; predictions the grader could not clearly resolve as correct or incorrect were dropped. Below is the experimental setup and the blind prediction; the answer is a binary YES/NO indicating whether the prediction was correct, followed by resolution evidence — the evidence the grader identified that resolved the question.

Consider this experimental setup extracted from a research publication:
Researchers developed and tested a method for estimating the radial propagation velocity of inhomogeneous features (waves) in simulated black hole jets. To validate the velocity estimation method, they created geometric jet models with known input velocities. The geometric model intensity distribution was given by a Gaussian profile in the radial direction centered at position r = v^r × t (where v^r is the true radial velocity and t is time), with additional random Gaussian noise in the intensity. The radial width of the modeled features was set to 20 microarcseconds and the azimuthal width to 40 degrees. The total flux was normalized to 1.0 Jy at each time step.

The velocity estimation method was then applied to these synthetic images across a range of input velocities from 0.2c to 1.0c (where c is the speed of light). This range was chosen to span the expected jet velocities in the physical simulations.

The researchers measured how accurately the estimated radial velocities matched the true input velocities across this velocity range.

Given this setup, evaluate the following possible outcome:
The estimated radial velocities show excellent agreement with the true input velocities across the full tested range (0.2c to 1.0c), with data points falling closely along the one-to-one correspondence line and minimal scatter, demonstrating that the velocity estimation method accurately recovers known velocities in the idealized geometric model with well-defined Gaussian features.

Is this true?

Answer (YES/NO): YES